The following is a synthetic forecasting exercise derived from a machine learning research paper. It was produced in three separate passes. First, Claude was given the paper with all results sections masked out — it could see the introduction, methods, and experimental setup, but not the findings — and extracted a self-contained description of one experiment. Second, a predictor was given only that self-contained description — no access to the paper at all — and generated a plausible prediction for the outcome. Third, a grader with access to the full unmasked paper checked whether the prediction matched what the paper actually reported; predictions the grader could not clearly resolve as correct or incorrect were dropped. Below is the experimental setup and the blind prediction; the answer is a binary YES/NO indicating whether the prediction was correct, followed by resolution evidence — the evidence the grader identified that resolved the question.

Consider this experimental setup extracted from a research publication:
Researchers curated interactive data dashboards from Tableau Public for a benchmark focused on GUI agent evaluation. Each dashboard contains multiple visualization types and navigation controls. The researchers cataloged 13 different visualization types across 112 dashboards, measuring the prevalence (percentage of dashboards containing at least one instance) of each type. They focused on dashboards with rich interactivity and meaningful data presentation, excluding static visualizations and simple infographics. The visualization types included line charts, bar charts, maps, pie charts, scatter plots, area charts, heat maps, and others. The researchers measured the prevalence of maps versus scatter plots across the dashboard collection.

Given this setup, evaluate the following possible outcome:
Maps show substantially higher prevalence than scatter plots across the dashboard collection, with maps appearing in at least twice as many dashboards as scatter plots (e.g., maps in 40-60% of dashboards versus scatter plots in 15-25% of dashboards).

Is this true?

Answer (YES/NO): NO